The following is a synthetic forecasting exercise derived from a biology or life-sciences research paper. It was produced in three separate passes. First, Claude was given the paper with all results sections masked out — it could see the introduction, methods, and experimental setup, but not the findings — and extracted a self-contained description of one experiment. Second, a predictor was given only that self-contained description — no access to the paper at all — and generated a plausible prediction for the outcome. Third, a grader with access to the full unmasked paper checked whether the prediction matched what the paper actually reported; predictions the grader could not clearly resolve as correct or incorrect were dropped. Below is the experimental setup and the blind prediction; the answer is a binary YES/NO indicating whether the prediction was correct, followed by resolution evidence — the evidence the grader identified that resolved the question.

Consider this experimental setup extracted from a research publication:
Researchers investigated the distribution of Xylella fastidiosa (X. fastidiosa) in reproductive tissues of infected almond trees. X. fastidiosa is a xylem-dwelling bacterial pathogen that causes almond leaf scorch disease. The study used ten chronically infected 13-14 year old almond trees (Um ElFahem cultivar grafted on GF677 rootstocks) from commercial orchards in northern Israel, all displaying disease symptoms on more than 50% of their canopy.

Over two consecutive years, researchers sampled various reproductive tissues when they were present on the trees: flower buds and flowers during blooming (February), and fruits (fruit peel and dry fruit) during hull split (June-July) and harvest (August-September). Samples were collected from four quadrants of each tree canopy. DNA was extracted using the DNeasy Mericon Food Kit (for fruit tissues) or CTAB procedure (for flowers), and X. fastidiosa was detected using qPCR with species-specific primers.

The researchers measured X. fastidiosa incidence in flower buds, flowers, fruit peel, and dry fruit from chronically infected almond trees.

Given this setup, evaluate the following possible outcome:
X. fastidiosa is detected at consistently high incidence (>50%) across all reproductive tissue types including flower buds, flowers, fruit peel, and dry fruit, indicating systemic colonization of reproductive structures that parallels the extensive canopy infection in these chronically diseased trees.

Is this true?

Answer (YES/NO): NO